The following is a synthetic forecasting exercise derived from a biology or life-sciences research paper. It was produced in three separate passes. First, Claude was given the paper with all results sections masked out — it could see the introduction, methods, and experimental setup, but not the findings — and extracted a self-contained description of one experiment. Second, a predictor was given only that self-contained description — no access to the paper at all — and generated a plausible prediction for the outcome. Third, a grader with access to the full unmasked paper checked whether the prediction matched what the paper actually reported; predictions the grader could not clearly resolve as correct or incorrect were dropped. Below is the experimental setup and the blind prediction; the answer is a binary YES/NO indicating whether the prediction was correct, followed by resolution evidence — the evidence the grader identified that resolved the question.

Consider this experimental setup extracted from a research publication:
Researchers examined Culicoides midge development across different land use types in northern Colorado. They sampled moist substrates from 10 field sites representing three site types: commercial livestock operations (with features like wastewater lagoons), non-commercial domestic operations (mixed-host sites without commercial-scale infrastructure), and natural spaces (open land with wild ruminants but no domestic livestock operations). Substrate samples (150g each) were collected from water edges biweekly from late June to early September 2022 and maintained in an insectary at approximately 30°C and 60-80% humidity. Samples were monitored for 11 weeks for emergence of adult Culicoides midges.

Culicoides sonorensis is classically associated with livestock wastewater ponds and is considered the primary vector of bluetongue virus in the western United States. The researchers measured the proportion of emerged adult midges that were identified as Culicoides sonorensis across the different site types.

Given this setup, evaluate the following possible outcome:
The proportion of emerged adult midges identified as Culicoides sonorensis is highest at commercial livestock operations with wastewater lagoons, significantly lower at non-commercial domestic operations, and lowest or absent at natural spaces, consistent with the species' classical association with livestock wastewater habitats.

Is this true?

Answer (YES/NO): NO